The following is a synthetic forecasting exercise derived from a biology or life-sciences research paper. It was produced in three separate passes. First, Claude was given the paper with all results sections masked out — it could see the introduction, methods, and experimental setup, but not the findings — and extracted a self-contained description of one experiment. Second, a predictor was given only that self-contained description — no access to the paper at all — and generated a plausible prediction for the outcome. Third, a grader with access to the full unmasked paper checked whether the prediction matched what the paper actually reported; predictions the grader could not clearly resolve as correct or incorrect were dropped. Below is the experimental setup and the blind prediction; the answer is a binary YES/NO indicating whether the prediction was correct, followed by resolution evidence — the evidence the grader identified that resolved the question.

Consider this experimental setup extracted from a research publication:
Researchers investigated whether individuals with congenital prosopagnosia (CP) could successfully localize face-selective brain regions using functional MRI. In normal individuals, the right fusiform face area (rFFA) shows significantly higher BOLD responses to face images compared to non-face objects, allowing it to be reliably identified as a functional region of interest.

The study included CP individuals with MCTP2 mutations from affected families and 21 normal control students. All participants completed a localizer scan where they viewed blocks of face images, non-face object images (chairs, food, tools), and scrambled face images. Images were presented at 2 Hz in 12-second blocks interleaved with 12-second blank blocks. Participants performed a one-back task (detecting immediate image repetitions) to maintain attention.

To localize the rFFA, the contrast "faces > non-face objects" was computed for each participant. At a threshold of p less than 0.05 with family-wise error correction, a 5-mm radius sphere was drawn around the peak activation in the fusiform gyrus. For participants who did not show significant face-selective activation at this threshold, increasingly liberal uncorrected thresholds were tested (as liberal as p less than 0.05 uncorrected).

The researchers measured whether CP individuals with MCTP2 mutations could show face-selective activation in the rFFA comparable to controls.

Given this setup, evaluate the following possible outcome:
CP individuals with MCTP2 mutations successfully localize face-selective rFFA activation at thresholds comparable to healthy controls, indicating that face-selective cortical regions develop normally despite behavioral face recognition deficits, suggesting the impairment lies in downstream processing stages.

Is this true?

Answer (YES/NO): YES